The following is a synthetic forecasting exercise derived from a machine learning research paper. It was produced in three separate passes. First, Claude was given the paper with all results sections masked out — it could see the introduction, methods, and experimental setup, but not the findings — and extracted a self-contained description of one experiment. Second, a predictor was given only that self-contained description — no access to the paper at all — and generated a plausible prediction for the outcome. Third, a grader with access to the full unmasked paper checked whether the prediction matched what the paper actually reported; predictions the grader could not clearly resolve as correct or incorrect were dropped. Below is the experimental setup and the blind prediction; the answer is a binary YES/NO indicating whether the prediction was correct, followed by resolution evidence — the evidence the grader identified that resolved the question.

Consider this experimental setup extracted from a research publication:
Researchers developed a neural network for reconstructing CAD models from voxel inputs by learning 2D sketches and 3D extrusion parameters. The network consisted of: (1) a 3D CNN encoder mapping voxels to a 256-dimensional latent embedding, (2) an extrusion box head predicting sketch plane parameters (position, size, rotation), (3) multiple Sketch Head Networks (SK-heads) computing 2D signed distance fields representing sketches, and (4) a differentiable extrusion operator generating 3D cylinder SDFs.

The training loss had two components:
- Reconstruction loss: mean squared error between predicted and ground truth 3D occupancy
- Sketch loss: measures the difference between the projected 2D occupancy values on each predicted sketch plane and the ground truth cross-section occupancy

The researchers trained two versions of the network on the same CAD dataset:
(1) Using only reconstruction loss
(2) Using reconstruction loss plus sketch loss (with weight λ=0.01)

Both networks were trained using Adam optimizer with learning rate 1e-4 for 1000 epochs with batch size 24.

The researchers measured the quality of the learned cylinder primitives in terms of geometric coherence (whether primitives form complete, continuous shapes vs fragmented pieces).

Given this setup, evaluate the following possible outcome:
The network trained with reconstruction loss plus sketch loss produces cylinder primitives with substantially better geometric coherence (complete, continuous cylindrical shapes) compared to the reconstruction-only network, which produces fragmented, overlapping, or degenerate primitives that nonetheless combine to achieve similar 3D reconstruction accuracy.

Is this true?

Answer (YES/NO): YES